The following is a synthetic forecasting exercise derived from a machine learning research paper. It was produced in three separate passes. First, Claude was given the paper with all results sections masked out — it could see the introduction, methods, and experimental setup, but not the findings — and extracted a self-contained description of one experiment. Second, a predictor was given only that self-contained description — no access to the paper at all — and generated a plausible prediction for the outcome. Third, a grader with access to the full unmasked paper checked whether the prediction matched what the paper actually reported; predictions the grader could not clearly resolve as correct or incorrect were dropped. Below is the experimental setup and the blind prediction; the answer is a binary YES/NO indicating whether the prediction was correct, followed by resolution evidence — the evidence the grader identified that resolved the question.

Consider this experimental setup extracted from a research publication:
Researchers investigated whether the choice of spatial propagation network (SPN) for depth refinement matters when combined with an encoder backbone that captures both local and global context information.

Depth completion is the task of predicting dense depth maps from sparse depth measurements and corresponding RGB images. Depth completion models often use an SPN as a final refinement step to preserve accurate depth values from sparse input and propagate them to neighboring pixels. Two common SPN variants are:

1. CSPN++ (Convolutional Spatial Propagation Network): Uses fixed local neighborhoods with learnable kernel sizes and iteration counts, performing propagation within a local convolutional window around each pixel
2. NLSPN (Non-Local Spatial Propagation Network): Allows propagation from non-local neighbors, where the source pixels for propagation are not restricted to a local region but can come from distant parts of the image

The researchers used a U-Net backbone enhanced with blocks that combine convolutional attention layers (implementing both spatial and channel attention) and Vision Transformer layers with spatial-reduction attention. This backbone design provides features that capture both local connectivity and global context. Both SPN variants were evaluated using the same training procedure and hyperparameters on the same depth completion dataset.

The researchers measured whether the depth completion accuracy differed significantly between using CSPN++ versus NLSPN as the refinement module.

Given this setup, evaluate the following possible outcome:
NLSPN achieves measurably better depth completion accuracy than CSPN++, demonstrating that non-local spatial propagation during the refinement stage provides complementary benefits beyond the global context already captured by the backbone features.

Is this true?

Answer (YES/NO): NO